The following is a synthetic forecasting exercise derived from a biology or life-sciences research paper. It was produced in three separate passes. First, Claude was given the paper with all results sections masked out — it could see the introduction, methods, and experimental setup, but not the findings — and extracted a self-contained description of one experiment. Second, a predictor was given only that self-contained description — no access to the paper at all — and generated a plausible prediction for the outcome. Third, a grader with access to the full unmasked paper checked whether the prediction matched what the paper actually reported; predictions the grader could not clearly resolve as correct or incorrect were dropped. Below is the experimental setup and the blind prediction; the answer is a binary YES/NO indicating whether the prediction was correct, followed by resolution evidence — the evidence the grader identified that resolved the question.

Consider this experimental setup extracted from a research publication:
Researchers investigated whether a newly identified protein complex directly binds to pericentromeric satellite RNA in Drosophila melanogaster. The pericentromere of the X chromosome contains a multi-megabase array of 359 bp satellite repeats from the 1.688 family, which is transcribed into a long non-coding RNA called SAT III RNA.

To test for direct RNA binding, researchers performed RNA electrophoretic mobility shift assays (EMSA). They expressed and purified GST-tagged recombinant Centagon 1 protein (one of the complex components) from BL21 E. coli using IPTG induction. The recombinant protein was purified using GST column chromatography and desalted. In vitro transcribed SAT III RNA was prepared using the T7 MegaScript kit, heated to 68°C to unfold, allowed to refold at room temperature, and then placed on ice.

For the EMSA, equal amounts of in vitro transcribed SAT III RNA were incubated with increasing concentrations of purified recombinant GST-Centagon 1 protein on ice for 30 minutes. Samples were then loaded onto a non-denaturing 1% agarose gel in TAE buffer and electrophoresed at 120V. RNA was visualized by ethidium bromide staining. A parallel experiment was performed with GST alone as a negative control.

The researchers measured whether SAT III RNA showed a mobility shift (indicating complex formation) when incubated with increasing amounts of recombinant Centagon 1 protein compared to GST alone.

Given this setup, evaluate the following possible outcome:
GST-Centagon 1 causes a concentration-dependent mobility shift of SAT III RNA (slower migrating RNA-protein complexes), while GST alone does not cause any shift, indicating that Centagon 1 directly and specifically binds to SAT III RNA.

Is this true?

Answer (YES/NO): NO